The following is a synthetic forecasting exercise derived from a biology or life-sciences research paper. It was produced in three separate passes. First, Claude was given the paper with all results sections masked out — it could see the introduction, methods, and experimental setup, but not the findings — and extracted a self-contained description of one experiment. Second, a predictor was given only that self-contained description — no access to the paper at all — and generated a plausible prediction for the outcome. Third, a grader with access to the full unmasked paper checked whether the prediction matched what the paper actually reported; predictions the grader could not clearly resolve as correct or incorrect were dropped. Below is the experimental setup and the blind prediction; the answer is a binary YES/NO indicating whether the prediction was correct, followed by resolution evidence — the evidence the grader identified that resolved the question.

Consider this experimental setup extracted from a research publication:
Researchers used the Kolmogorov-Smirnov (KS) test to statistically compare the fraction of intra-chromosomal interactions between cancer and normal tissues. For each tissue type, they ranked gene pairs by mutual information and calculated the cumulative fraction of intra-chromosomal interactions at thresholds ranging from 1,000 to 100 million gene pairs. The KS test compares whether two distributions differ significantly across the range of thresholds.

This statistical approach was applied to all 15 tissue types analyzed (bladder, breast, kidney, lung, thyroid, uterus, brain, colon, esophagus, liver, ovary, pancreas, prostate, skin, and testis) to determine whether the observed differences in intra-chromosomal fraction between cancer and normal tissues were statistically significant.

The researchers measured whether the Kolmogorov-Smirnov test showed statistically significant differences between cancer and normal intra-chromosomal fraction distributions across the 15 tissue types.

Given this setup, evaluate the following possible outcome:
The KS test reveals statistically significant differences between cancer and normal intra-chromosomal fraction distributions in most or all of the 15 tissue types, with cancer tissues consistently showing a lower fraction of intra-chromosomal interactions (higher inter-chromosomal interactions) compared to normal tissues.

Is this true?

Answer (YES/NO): NO